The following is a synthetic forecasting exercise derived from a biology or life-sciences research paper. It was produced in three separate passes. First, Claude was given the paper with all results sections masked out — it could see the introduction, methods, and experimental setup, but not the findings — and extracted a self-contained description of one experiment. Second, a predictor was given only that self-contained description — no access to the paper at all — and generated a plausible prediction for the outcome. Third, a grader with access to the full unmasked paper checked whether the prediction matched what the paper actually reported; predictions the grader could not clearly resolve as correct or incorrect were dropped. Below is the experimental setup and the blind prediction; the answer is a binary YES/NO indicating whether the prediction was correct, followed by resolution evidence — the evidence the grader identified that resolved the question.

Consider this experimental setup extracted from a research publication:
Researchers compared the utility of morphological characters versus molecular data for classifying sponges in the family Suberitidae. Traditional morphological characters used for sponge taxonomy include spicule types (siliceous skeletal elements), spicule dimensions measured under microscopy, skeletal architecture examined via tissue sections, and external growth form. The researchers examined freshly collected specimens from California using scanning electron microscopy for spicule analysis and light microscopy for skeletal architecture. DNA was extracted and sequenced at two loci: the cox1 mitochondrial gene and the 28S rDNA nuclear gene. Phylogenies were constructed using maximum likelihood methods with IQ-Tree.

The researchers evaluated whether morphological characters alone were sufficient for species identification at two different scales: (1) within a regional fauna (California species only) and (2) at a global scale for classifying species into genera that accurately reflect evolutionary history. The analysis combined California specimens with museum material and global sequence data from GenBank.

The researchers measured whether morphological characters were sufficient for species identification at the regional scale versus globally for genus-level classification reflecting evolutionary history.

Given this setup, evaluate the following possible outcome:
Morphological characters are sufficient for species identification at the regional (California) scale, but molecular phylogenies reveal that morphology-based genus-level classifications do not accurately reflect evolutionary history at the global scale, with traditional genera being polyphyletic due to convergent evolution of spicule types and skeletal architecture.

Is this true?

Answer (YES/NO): YES